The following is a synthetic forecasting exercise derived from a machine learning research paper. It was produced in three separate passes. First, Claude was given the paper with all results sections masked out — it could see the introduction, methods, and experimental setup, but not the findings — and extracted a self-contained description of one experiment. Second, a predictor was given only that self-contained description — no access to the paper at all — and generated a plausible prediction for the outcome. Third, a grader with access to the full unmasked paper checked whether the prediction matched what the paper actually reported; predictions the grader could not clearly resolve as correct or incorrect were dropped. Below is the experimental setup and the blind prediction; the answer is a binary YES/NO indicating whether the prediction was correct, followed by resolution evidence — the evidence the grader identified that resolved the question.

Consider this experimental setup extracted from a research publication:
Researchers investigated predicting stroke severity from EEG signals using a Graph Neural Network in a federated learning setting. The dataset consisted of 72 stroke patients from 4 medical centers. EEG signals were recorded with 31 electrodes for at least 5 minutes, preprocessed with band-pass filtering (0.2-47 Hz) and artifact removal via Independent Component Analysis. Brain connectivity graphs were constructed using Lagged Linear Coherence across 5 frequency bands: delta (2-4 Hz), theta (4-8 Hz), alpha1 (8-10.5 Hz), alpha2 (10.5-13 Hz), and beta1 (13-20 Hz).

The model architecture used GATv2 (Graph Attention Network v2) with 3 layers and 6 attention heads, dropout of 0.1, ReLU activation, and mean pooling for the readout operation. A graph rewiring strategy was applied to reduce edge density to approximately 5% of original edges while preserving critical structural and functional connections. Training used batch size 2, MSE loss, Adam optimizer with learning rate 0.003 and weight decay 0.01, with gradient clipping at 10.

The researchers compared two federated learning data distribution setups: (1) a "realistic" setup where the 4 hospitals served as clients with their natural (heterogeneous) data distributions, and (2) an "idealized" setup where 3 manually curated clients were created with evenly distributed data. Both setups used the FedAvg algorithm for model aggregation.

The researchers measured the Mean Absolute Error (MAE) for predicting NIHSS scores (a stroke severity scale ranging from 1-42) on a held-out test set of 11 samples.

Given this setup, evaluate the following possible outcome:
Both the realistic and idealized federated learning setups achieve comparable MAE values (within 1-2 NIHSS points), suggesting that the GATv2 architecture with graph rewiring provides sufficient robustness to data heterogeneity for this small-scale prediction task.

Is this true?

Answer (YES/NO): YES